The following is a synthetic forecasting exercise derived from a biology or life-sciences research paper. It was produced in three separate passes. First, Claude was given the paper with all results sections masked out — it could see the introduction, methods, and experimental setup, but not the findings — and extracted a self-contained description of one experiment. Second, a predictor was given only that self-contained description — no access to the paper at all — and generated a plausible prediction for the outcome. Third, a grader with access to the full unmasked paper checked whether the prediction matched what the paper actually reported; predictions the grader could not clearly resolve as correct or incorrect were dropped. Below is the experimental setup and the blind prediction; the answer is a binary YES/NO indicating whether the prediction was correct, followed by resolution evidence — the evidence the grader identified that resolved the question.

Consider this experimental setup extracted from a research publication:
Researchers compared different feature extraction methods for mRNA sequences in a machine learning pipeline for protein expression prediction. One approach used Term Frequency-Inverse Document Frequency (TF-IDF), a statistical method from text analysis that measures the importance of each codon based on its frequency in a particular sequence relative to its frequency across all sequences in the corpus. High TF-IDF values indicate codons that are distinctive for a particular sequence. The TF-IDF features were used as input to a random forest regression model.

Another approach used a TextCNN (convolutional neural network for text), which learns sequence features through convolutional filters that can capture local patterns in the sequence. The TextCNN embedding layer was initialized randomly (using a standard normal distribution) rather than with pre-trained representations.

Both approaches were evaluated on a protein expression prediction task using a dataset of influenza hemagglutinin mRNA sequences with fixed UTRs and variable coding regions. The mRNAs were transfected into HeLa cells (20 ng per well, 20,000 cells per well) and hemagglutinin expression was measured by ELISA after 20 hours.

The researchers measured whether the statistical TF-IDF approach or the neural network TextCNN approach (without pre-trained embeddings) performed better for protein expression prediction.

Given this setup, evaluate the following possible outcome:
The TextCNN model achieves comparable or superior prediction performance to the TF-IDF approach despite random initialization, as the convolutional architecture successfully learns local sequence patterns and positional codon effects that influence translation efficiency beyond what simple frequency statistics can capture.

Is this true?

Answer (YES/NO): NO